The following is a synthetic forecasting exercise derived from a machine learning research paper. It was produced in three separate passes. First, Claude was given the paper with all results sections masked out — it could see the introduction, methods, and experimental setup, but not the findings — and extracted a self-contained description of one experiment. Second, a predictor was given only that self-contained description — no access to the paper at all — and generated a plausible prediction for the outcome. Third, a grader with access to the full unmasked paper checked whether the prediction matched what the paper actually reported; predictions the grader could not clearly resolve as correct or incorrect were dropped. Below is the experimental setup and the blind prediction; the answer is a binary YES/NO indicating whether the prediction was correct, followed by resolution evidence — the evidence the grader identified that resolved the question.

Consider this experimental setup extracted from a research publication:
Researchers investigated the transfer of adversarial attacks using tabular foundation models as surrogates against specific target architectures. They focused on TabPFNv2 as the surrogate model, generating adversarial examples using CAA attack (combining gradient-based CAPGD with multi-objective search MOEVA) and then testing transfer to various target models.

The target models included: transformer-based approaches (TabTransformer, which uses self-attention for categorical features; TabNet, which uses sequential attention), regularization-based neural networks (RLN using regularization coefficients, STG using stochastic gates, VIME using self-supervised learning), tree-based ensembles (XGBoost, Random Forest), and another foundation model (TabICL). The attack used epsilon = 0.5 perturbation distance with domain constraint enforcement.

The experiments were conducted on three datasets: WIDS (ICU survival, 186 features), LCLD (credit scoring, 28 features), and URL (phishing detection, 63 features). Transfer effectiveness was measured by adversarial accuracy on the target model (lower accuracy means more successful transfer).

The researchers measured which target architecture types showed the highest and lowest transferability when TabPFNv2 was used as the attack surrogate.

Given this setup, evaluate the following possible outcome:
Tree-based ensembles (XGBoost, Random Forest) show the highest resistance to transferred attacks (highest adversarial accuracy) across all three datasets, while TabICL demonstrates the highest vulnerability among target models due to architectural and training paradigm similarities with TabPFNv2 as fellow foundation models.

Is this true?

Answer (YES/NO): NO